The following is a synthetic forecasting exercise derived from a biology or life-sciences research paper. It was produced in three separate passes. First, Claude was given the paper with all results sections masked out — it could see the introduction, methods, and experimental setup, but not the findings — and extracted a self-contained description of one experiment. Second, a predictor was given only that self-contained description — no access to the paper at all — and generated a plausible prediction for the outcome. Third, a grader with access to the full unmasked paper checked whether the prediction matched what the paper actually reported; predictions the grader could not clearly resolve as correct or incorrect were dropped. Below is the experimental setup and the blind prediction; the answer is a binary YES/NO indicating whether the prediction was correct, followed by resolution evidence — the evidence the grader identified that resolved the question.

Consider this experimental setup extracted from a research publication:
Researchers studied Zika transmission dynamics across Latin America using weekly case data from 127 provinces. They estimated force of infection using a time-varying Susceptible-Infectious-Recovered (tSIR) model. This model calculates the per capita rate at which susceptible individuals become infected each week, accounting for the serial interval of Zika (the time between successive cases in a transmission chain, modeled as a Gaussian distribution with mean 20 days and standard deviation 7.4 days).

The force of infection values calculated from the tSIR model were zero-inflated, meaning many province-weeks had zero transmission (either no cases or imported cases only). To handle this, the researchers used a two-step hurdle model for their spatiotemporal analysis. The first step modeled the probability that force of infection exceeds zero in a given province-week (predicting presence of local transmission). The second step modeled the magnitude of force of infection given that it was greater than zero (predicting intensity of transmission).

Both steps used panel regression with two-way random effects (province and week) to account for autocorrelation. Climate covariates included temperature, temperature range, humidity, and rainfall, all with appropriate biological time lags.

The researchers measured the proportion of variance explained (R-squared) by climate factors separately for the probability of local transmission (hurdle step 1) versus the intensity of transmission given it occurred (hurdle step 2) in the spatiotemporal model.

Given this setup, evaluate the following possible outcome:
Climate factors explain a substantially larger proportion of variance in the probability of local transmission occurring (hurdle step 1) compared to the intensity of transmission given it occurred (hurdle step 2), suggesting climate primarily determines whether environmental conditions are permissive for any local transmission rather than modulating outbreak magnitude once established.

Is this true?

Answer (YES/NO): YES